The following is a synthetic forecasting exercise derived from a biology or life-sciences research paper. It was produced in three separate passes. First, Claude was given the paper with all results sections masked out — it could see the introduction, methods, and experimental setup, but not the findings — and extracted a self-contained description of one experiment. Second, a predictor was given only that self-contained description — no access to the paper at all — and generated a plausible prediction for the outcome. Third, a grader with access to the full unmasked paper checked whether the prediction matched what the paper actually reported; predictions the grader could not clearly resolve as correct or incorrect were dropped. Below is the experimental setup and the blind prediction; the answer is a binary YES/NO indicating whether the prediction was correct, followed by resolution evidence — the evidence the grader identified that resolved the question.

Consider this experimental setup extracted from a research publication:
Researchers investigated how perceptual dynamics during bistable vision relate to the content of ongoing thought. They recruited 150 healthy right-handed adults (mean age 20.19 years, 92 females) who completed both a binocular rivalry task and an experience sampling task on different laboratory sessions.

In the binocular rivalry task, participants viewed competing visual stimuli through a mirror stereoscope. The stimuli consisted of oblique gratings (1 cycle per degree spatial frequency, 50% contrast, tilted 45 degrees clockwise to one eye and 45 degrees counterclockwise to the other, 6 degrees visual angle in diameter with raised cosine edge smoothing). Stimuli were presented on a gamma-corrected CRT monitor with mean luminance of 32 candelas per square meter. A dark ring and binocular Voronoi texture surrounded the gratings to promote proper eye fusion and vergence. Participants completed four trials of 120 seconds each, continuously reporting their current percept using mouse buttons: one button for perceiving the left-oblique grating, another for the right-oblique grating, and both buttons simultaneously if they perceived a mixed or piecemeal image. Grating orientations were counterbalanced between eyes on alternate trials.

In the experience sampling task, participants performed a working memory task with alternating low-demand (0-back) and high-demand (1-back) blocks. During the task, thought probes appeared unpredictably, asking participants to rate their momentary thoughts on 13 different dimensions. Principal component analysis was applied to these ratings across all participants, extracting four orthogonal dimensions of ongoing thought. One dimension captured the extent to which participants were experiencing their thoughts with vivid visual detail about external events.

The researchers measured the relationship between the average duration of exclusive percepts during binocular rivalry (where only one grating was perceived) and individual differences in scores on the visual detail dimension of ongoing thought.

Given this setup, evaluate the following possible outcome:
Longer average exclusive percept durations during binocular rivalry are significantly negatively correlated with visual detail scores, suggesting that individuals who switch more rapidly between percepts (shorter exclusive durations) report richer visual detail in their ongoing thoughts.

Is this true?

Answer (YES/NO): NO